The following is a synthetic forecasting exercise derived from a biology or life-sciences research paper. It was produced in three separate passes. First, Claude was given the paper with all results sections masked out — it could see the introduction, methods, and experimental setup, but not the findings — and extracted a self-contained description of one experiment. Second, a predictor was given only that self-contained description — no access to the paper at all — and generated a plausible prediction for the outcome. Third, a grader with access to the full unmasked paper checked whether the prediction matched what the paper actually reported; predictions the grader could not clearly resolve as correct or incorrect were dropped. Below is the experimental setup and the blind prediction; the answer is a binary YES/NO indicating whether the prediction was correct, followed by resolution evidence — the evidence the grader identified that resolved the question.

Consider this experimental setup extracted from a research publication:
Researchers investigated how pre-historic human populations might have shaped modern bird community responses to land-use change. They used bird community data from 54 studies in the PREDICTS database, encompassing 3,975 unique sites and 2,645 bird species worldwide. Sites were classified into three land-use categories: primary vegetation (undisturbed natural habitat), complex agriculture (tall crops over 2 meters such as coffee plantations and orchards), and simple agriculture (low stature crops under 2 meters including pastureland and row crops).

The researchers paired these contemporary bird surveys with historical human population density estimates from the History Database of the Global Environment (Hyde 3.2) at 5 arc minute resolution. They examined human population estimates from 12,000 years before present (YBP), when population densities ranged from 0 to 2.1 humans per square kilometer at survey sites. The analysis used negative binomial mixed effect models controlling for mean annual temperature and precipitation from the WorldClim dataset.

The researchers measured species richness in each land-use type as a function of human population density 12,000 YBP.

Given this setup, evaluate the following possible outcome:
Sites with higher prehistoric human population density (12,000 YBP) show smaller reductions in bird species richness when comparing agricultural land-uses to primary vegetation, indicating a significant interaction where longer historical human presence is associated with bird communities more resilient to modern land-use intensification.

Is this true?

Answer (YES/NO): YES